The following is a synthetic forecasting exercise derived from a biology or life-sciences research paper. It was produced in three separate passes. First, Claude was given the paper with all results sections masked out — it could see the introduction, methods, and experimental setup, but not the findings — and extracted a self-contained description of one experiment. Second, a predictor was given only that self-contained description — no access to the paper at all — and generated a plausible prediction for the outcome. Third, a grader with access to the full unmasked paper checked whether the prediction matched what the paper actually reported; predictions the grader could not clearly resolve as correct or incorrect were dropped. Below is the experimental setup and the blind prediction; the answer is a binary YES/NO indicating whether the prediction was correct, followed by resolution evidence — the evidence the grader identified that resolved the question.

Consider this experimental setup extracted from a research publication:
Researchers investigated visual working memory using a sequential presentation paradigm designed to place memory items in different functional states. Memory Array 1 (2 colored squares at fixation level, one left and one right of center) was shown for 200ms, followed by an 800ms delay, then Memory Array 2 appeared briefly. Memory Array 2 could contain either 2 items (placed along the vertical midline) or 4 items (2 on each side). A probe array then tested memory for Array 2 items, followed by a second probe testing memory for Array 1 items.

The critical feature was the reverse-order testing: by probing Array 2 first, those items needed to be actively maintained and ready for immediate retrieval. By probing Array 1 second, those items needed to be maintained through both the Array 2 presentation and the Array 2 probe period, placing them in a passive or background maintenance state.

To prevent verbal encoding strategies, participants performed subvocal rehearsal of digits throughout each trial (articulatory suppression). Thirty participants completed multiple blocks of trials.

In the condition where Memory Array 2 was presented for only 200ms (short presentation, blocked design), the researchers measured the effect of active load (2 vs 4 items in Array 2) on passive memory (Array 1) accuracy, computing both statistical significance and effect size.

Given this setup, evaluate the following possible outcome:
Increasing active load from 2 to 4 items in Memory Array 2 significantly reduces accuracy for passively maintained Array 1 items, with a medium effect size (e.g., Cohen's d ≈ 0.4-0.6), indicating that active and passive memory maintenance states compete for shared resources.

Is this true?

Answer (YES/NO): NO